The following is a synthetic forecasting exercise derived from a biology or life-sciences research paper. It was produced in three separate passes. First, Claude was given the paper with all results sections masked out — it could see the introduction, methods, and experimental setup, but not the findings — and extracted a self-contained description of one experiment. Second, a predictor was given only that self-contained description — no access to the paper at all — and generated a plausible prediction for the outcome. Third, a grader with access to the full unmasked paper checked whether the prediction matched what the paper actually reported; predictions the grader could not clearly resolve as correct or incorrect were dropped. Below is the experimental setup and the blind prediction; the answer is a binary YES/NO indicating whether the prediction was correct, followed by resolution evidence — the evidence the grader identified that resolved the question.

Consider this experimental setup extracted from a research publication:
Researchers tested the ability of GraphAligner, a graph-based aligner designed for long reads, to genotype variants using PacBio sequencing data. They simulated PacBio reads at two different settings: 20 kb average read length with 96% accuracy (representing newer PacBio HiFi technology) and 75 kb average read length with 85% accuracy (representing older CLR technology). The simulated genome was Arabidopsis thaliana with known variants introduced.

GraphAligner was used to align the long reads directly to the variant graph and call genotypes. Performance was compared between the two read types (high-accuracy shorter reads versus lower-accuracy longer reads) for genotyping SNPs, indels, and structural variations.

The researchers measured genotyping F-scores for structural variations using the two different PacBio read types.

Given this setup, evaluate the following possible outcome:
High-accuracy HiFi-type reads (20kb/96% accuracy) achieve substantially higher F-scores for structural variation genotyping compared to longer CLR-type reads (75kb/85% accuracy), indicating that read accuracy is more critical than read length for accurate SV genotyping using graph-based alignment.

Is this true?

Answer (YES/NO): YES